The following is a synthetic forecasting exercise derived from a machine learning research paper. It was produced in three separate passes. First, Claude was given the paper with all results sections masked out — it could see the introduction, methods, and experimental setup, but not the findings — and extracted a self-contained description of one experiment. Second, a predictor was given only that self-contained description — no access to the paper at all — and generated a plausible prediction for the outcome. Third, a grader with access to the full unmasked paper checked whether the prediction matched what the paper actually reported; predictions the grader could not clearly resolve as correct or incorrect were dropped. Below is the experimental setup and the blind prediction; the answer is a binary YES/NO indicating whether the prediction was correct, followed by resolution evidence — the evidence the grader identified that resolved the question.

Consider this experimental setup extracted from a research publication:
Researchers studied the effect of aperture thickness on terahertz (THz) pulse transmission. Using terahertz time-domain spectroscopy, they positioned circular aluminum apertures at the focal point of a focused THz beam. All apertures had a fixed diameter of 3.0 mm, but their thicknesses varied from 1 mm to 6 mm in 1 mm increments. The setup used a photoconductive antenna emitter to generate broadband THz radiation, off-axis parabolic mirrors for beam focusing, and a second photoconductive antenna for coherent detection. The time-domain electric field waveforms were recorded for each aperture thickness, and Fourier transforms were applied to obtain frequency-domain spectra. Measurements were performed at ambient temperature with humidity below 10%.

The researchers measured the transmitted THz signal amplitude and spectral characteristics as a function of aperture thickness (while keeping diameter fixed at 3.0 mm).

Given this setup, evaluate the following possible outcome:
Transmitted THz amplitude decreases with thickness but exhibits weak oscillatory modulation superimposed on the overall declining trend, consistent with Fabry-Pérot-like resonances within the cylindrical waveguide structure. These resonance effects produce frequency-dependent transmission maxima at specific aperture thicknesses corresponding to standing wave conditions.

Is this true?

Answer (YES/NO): NO